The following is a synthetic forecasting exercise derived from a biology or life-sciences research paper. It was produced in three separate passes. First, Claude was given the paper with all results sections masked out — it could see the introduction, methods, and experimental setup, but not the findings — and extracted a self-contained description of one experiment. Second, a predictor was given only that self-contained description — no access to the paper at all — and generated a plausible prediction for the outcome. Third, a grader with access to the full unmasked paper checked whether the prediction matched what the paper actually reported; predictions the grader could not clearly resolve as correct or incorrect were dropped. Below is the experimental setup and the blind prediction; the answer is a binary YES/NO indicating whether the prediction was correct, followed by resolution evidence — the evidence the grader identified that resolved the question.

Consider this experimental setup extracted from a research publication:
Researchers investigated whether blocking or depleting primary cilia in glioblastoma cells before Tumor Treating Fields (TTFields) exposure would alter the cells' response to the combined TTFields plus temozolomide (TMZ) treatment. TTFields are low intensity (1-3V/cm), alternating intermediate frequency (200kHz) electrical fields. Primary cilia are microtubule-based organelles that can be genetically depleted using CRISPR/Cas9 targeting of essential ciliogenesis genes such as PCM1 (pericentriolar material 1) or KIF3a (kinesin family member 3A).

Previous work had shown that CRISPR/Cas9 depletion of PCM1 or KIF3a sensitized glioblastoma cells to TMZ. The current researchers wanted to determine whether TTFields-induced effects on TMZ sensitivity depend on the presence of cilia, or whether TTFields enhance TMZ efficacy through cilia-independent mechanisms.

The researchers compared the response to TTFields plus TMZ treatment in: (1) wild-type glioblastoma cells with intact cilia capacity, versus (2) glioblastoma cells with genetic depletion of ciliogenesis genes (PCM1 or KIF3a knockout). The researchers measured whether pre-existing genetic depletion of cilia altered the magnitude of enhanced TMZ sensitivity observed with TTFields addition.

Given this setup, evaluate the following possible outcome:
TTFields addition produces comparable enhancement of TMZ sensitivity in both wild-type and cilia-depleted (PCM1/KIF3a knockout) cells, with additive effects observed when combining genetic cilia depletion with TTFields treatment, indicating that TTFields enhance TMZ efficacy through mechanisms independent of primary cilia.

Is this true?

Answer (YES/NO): NO